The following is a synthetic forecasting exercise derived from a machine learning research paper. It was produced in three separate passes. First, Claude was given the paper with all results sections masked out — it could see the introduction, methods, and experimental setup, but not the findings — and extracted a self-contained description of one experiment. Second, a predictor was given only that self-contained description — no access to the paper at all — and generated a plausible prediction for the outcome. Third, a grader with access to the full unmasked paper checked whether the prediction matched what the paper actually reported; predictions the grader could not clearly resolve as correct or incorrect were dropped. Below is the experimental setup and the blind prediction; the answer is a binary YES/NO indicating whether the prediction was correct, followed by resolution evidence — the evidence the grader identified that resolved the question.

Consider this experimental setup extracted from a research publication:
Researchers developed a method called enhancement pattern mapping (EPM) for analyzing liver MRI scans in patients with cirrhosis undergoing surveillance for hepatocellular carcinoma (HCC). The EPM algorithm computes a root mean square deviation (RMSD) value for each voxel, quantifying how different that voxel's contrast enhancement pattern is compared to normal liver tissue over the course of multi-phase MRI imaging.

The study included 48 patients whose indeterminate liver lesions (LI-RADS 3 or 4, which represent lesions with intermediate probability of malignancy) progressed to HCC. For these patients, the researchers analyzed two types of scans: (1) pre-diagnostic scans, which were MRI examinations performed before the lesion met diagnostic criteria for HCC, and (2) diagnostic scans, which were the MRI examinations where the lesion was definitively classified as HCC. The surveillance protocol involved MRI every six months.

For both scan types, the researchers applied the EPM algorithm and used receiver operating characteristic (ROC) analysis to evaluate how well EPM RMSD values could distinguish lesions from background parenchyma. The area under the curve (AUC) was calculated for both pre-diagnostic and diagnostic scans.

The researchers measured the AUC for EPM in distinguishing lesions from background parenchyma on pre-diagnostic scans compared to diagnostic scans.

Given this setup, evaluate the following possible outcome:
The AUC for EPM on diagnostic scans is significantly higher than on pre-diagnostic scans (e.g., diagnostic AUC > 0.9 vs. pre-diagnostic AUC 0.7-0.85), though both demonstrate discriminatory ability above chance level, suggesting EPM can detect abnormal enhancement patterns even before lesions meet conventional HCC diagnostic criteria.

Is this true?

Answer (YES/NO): NO